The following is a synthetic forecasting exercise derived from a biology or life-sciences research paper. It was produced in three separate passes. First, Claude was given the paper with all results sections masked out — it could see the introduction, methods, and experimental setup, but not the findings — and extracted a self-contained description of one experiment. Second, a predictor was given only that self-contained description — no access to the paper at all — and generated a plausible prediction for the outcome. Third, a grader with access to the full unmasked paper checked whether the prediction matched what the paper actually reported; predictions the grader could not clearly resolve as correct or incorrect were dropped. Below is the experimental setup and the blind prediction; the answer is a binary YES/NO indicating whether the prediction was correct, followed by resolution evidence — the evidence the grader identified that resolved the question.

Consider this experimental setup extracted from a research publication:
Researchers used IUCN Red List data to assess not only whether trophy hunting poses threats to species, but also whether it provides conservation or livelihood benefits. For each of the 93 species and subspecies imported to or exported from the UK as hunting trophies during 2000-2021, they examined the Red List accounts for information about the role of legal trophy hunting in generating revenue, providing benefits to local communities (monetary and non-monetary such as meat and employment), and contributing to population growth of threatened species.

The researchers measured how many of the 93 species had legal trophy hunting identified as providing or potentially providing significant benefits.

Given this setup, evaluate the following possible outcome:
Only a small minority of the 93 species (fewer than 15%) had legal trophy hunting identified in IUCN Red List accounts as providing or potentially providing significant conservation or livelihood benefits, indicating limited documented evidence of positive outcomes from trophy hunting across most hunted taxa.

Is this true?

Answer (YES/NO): NO